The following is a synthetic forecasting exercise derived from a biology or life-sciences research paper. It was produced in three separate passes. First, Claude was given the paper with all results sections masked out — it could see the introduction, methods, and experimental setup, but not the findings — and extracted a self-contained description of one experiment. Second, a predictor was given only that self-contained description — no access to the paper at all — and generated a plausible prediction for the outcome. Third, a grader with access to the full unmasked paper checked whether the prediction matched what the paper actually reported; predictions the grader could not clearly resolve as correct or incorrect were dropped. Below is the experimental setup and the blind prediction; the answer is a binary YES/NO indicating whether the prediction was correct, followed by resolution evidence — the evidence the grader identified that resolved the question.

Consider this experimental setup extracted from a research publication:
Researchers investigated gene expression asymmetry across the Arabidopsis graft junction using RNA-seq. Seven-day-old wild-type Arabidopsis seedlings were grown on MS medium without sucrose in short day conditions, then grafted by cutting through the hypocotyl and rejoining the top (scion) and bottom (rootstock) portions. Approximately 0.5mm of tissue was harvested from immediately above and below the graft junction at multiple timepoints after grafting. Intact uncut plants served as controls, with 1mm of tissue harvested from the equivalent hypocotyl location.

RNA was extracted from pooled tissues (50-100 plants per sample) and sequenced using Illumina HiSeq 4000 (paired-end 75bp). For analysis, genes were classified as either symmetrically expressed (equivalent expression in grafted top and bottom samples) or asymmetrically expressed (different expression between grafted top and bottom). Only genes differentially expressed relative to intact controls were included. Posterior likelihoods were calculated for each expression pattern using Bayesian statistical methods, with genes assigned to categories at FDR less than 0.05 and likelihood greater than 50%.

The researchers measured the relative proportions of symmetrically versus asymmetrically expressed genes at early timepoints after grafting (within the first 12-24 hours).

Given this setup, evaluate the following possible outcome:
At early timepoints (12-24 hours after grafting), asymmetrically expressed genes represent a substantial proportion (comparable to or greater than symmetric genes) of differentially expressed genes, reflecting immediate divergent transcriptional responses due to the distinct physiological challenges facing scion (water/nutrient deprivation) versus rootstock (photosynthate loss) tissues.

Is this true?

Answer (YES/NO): YES